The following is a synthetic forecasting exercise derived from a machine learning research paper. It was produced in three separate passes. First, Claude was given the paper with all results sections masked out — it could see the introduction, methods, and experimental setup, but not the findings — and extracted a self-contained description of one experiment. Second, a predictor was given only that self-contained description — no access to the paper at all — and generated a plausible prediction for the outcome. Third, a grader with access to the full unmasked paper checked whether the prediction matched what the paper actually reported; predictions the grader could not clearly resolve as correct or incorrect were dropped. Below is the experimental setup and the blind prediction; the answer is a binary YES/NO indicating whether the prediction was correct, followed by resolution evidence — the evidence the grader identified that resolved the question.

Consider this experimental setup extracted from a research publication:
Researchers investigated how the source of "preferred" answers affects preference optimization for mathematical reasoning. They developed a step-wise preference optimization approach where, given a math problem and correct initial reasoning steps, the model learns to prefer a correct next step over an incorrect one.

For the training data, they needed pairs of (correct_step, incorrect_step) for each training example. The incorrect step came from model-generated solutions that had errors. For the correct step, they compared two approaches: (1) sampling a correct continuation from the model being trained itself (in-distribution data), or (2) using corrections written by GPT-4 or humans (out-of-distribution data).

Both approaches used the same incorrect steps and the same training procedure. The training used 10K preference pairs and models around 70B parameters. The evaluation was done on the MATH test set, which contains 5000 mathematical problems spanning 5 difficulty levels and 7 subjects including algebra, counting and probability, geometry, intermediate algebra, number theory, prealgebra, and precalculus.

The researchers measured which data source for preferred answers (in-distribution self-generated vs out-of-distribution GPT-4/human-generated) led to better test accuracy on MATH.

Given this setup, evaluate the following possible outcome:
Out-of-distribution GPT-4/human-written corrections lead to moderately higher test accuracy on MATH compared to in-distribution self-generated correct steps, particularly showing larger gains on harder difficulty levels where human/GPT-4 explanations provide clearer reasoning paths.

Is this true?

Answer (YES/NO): NO